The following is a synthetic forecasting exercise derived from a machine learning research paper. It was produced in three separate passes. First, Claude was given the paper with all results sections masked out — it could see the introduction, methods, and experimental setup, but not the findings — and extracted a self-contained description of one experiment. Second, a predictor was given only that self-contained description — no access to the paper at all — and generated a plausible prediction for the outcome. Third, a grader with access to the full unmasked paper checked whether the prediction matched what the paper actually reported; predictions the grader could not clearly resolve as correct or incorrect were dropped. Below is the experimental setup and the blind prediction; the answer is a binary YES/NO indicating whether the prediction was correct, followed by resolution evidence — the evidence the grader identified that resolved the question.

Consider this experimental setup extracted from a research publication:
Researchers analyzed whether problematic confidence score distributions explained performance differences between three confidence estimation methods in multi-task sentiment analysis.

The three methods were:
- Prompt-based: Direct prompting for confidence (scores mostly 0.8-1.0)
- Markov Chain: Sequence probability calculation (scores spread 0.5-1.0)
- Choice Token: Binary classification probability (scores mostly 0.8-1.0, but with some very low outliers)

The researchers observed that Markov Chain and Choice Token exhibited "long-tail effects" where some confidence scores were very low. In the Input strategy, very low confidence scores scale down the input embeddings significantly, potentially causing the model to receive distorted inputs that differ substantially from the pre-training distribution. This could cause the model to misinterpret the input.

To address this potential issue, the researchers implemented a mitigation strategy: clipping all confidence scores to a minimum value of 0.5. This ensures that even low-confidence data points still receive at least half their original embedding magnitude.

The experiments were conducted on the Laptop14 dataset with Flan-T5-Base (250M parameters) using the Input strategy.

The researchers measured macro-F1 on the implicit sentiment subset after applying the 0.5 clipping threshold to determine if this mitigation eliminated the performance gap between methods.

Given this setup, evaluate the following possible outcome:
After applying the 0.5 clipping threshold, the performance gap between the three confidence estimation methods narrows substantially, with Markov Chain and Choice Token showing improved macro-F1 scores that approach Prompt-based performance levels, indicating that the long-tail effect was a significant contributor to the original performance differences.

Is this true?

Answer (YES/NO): NO